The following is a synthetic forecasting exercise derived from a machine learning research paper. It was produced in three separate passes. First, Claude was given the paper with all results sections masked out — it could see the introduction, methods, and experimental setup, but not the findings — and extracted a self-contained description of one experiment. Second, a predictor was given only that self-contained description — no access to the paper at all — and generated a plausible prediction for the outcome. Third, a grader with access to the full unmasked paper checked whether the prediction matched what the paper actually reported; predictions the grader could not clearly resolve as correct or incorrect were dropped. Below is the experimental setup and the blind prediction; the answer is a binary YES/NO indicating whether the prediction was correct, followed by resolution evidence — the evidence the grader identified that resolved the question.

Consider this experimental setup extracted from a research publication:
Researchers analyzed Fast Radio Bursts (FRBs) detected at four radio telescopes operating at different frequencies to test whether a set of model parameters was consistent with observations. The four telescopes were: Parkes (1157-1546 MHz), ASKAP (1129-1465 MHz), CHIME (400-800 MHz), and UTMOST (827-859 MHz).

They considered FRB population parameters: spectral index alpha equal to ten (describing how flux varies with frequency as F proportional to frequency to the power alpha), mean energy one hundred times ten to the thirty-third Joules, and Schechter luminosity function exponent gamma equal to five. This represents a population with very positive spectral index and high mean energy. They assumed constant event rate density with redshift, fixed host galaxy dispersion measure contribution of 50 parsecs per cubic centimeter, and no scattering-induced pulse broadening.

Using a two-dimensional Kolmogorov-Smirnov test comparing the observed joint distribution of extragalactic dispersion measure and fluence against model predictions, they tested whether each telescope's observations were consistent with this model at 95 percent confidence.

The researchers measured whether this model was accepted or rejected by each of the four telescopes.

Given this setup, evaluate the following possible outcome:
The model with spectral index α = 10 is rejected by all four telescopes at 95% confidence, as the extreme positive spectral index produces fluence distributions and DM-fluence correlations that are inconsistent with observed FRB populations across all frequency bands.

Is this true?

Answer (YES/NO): NO